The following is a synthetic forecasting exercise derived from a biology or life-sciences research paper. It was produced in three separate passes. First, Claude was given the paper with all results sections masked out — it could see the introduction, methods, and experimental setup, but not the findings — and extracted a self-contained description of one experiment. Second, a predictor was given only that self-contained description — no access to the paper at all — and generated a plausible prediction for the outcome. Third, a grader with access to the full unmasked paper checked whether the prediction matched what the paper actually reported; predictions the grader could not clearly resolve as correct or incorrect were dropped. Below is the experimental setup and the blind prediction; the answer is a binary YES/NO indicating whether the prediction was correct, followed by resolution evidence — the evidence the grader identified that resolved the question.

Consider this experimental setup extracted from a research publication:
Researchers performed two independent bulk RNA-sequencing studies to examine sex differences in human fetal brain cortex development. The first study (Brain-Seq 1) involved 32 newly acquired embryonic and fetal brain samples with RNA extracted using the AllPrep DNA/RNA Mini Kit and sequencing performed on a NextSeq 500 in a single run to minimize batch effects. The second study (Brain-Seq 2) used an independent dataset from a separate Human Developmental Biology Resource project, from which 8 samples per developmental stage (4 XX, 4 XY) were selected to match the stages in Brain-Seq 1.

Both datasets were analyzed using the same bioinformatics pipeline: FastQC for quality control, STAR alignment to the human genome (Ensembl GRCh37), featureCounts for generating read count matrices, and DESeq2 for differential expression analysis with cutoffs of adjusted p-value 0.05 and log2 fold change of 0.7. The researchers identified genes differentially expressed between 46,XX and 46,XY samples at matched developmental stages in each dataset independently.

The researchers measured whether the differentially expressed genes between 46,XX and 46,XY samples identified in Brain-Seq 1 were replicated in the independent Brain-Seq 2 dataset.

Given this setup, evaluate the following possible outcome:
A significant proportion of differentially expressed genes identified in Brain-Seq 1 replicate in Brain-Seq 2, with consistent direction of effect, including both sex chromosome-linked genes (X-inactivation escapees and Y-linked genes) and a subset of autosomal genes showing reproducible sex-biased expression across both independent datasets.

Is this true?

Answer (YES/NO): NO